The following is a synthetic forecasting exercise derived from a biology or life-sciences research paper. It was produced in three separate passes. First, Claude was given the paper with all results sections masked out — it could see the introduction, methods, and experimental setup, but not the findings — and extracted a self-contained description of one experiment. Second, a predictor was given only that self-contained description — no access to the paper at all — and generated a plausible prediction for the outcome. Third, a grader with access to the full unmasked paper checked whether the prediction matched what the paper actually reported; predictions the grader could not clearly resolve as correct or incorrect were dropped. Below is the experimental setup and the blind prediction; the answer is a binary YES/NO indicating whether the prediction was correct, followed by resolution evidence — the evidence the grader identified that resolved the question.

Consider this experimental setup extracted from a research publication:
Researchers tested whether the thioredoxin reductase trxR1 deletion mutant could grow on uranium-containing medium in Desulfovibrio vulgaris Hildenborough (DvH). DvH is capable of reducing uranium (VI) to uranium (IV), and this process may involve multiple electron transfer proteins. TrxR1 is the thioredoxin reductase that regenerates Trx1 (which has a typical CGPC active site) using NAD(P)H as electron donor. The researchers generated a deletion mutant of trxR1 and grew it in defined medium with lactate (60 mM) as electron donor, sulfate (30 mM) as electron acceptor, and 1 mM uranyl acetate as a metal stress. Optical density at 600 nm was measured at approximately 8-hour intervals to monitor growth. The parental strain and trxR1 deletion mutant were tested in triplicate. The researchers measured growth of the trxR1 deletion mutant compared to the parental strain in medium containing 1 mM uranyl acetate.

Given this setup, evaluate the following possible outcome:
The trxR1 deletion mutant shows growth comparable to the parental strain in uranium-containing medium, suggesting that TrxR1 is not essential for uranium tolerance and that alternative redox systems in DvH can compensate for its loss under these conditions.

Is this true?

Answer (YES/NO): YES